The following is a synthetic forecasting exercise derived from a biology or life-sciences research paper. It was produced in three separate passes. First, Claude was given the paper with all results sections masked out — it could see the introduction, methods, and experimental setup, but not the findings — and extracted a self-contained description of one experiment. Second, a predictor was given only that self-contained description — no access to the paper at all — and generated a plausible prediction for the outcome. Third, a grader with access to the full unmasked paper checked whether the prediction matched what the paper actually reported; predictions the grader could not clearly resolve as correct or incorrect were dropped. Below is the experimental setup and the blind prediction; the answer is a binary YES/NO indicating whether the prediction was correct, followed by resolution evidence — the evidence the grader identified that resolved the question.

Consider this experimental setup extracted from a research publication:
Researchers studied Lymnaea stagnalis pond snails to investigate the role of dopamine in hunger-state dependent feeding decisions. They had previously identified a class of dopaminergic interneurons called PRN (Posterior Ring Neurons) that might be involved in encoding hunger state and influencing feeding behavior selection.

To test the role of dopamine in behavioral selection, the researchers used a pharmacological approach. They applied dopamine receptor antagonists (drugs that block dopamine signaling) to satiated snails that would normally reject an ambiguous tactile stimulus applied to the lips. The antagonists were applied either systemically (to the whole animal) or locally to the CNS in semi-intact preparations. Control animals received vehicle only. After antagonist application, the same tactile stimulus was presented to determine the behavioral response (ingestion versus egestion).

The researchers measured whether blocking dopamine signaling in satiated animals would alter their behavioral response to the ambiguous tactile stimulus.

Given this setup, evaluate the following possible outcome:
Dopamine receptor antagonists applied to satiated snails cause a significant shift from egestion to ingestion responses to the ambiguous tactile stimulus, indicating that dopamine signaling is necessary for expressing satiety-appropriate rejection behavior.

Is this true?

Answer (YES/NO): YES